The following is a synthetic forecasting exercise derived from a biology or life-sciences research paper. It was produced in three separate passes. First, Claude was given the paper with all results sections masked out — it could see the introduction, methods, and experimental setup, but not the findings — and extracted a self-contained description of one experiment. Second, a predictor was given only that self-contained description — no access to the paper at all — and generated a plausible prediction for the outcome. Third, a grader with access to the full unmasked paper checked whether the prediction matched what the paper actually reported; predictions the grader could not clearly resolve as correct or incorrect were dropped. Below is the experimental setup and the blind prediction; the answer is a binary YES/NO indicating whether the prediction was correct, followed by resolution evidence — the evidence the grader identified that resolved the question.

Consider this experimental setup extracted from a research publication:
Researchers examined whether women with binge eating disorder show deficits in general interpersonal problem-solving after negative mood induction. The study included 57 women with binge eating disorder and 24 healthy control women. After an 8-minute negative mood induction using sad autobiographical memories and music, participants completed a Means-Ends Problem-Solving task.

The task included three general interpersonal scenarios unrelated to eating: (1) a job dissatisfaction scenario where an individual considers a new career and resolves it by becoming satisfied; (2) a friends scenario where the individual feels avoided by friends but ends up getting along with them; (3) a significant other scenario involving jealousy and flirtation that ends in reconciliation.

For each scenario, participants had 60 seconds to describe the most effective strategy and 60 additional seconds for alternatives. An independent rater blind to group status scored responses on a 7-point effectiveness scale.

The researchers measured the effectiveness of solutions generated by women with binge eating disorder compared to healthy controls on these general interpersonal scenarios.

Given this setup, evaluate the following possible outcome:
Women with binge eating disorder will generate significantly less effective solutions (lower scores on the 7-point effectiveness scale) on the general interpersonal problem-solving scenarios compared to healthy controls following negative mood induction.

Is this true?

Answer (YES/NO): NO